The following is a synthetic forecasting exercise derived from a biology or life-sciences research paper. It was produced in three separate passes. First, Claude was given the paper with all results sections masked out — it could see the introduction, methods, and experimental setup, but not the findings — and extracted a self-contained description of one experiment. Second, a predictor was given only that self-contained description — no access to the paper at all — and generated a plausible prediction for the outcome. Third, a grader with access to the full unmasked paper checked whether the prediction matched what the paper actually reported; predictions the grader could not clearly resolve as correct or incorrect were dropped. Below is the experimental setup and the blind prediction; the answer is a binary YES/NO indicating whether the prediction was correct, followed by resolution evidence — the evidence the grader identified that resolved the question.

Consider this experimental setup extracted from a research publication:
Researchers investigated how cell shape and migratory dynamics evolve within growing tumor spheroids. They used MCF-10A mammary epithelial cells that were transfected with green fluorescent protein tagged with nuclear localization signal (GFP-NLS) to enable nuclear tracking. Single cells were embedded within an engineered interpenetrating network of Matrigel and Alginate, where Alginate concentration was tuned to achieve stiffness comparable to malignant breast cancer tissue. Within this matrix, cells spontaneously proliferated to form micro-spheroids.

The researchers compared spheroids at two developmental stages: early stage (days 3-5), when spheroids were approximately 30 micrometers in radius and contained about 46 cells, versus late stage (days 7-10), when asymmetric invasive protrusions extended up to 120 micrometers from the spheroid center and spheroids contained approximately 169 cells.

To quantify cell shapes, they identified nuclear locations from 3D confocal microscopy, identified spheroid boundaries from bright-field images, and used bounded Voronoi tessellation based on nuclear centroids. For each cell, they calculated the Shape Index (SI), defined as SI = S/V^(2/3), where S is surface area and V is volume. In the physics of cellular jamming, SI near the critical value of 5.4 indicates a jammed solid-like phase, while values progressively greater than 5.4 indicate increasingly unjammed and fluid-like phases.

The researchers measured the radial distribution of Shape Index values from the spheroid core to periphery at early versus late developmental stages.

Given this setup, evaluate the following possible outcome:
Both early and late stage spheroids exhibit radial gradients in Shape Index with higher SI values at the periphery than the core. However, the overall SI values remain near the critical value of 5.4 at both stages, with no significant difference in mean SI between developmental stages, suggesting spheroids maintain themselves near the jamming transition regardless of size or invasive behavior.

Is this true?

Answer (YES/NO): NO